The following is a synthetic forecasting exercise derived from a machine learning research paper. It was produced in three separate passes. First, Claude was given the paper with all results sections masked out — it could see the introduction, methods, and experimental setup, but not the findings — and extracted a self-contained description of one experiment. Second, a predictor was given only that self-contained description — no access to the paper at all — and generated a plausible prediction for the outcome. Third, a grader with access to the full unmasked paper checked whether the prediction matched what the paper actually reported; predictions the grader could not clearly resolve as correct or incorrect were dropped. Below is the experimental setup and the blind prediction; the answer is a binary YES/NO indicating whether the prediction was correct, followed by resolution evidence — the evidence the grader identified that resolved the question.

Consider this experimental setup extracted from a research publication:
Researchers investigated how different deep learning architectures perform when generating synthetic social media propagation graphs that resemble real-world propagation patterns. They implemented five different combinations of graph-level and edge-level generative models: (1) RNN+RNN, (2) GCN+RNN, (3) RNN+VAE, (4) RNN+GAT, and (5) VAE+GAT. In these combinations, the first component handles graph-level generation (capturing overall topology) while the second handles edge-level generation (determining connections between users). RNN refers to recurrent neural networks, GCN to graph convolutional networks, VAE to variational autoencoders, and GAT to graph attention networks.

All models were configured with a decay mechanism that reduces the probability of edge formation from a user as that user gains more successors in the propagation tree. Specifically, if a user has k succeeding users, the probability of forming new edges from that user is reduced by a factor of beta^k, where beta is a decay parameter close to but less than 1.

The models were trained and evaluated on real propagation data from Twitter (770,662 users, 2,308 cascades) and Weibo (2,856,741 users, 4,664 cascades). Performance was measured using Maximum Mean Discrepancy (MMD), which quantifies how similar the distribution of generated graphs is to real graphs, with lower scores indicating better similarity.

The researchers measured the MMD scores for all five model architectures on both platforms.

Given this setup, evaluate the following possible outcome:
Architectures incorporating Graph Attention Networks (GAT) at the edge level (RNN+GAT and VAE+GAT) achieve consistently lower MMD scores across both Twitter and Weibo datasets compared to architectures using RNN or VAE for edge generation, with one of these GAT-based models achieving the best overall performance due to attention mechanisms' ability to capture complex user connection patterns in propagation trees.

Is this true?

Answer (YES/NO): YES